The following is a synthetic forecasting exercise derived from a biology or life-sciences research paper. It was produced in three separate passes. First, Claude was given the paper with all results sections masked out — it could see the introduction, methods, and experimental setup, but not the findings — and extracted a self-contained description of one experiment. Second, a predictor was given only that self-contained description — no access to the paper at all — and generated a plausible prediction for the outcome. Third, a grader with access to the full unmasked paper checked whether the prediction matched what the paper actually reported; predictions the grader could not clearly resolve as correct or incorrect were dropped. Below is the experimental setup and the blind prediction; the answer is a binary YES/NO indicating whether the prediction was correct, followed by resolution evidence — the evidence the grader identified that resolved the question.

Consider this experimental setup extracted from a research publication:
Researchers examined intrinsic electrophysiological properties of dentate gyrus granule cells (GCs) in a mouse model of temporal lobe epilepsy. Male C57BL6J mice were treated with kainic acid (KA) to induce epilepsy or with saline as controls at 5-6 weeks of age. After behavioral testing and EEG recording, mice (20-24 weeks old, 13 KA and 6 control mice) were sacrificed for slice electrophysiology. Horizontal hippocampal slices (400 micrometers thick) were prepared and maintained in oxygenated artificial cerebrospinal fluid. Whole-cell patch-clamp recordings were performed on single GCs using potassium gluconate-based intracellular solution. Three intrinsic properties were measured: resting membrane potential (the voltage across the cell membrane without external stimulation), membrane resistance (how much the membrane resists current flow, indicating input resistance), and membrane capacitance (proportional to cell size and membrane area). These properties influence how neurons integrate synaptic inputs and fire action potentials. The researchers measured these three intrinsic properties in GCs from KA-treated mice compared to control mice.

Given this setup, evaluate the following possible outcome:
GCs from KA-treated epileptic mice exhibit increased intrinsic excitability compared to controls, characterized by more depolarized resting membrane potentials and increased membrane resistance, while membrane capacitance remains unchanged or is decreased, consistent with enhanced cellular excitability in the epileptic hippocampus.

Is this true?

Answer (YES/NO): NO